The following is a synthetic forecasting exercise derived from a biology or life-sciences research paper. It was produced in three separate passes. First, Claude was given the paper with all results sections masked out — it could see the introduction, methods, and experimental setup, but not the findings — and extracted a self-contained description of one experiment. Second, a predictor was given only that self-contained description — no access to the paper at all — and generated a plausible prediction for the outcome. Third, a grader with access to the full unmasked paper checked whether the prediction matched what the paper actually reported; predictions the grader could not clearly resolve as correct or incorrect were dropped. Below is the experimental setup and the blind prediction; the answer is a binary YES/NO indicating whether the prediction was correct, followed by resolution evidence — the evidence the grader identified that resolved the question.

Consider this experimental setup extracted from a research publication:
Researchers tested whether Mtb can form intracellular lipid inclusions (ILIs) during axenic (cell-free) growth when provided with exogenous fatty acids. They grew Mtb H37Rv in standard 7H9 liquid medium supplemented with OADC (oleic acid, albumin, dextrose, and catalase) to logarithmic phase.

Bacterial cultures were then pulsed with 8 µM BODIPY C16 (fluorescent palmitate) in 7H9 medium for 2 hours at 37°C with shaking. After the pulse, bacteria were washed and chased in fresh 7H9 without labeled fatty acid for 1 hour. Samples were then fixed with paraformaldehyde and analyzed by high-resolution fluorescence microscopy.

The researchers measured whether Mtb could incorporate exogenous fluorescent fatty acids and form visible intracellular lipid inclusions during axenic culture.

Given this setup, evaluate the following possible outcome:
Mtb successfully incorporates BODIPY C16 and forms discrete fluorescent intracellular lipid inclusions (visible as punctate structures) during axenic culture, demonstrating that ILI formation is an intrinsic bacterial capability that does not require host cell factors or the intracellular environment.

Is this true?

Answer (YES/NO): YES